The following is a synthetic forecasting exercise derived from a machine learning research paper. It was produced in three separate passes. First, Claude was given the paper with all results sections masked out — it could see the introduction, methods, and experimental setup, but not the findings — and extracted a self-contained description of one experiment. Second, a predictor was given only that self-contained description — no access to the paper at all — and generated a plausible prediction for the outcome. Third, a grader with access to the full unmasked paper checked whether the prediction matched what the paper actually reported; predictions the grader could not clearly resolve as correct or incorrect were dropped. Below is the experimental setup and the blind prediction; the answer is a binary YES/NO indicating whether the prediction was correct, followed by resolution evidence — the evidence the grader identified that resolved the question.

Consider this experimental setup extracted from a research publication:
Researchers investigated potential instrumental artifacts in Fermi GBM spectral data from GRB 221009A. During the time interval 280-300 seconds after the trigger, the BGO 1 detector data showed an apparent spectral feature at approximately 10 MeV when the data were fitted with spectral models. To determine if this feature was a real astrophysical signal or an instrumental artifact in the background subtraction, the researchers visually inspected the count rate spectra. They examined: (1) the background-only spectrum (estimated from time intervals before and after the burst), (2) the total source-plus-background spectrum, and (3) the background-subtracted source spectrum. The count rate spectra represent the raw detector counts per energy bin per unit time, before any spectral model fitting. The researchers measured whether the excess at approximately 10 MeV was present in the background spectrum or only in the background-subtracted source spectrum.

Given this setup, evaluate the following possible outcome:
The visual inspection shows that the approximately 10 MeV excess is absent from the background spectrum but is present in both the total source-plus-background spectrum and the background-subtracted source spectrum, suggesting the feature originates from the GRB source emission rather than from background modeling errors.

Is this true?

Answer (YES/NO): YES